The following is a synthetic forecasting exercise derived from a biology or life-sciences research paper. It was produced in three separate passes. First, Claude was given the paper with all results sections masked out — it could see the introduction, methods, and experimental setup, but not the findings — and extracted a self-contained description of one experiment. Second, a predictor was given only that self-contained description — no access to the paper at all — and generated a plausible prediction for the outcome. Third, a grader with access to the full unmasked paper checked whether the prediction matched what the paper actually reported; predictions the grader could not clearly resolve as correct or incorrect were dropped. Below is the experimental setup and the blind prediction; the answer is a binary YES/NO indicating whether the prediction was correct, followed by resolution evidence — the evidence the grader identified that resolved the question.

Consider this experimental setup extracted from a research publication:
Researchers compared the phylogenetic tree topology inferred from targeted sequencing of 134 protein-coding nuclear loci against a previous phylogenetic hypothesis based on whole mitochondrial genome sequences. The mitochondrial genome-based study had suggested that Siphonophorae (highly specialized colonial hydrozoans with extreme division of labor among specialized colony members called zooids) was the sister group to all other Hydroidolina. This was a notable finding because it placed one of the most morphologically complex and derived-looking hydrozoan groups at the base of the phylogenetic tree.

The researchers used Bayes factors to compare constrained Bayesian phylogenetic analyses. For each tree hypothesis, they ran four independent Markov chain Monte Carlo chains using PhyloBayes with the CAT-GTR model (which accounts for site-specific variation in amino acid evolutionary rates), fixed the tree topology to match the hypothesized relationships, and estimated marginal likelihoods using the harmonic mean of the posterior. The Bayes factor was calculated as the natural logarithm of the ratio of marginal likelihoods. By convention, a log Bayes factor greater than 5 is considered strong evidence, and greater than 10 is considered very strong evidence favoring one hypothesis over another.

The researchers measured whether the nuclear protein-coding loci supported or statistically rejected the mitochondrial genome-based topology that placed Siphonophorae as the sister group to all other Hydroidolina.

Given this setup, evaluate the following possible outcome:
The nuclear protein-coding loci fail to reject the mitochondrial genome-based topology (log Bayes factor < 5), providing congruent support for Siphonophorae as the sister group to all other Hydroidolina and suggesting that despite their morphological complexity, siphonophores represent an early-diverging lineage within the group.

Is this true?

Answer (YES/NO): NO